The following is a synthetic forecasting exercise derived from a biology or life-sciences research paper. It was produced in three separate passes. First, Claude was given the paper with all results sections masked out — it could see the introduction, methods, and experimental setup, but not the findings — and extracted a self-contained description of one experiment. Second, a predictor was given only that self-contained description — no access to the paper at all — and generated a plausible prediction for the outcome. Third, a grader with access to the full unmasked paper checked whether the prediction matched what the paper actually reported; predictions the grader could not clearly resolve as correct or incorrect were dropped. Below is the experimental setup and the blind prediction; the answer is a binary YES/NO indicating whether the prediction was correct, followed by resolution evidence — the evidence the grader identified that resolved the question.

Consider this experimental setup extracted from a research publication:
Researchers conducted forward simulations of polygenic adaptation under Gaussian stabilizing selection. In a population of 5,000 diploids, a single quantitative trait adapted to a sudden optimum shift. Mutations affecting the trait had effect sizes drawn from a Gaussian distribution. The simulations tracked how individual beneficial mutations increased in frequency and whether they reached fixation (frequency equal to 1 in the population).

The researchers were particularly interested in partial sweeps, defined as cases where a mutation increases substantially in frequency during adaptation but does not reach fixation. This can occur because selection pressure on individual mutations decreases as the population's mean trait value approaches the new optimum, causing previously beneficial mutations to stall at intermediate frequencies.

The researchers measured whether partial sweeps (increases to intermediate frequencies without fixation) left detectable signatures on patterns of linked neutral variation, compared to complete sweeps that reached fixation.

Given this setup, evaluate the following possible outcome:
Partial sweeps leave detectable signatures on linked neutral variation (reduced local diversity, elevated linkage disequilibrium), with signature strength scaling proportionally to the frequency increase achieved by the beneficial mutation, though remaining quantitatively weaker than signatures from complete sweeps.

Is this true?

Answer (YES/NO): NO